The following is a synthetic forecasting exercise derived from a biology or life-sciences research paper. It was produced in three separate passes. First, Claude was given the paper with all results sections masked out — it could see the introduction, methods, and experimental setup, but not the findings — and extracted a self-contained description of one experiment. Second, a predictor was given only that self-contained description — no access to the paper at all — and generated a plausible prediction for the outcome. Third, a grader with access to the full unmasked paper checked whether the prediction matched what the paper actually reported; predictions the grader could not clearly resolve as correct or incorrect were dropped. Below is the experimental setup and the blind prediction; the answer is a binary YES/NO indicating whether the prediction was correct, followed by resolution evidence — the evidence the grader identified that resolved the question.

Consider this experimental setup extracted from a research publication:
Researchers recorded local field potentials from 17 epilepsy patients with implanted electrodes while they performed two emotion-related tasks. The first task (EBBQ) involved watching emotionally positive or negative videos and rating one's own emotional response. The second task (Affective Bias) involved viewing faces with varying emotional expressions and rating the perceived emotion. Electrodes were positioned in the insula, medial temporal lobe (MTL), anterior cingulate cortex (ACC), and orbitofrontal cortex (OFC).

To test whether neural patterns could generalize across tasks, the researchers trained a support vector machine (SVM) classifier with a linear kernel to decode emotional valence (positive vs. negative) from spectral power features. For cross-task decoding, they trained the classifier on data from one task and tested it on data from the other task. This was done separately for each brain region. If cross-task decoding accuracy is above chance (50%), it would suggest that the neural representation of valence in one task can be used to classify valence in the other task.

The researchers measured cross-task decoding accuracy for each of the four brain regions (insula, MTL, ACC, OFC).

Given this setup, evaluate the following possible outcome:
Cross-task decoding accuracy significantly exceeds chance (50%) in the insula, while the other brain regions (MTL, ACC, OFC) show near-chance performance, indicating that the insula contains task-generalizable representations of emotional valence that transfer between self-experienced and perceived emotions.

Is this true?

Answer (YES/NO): YES